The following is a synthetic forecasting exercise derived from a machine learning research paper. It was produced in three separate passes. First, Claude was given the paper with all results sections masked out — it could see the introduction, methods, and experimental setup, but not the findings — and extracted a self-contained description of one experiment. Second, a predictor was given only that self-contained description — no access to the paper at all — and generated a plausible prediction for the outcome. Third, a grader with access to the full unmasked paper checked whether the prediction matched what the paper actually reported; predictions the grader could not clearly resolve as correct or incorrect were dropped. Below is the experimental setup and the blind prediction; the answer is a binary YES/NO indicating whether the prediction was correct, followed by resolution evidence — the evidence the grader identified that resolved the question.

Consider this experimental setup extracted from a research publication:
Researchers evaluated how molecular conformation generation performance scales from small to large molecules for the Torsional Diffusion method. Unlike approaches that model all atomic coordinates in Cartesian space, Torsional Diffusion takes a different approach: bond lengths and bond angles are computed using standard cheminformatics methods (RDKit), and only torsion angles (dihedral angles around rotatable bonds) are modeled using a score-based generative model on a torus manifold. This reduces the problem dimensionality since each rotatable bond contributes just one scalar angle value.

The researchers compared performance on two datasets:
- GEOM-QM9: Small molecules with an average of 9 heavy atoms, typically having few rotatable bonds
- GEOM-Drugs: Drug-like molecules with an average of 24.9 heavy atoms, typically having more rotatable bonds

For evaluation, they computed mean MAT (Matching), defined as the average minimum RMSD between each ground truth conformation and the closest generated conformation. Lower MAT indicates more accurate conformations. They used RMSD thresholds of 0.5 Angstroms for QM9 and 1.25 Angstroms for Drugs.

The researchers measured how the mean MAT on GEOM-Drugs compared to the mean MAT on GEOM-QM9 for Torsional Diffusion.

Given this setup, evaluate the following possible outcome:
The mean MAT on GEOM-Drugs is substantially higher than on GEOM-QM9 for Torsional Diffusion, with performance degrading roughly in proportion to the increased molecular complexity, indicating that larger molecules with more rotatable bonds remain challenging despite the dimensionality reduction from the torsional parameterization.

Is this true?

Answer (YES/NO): YES